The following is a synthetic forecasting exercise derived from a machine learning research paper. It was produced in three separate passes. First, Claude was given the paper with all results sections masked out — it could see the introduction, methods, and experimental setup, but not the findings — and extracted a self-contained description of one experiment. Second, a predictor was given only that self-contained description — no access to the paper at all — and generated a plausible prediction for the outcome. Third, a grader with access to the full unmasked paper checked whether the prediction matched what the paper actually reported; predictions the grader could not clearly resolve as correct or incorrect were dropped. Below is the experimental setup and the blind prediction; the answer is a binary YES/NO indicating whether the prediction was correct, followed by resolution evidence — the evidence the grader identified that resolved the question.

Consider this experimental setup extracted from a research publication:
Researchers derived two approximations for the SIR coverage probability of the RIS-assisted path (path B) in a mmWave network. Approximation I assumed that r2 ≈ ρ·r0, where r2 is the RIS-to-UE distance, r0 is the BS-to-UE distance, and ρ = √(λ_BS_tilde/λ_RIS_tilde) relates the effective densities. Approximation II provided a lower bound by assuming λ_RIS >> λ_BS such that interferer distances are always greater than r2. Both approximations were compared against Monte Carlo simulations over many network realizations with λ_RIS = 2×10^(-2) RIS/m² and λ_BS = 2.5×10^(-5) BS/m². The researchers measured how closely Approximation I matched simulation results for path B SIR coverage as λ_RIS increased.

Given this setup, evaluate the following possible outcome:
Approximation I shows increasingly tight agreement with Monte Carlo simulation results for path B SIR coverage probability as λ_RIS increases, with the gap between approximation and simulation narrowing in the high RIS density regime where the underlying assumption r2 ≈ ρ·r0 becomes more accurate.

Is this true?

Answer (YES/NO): YES